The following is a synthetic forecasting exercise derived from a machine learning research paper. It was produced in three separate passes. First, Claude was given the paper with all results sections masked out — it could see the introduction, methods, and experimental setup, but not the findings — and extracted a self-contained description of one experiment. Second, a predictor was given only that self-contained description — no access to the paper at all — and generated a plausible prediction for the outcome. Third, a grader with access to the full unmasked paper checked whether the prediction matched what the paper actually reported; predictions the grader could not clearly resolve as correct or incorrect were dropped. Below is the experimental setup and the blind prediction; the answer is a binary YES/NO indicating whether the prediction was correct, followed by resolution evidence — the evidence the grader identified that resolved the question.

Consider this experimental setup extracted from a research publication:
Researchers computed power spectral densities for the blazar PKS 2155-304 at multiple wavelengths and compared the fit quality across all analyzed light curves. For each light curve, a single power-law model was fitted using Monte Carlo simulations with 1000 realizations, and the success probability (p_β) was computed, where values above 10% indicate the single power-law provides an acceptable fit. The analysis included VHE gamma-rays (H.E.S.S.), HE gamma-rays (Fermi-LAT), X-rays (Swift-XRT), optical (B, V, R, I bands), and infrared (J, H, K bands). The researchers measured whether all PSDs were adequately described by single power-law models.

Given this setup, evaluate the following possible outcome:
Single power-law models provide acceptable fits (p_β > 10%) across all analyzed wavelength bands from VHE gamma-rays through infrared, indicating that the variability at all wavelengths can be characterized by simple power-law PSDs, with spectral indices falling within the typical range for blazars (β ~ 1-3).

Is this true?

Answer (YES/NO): NO